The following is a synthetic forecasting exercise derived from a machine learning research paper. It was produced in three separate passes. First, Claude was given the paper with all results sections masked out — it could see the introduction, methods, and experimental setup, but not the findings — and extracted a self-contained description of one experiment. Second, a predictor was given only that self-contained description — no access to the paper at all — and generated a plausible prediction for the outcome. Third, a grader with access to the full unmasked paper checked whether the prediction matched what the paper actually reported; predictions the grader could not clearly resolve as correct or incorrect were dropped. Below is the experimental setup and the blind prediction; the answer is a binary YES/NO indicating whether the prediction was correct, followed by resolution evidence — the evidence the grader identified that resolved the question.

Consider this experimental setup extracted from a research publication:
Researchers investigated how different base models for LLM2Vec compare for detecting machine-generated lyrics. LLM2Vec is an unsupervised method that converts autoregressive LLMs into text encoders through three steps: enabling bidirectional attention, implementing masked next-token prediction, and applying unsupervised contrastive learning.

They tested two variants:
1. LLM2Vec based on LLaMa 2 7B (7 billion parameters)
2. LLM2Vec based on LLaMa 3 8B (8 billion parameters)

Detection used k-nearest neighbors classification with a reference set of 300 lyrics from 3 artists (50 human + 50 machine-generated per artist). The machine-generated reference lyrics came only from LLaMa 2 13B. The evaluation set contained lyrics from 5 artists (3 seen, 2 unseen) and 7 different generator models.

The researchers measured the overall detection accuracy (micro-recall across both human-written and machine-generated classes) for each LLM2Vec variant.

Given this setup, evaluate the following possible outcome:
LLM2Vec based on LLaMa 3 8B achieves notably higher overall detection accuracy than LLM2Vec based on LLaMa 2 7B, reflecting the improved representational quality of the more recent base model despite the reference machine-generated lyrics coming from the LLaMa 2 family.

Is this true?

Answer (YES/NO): YES